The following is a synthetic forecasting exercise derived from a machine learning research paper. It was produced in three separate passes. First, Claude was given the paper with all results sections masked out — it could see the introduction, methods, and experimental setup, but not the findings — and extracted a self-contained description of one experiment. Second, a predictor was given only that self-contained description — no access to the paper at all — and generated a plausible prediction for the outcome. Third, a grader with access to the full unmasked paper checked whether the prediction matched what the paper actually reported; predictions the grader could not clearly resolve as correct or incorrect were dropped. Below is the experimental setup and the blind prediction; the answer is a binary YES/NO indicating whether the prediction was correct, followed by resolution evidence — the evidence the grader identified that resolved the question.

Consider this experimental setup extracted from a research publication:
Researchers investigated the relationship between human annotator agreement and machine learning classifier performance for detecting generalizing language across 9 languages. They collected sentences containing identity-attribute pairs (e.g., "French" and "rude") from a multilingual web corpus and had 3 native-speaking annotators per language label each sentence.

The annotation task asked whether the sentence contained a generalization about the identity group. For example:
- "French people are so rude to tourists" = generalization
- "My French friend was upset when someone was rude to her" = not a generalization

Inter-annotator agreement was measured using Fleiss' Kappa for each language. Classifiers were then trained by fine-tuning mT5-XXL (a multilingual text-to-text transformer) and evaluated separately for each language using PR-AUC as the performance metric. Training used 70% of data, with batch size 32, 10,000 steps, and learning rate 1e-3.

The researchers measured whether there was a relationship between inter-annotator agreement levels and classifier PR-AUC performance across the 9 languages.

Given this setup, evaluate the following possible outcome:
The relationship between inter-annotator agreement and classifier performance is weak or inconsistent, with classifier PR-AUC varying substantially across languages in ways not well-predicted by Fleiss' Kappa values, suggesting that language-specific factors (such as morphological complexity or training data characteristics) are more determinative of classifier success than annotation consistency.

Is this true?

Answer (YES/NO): NO